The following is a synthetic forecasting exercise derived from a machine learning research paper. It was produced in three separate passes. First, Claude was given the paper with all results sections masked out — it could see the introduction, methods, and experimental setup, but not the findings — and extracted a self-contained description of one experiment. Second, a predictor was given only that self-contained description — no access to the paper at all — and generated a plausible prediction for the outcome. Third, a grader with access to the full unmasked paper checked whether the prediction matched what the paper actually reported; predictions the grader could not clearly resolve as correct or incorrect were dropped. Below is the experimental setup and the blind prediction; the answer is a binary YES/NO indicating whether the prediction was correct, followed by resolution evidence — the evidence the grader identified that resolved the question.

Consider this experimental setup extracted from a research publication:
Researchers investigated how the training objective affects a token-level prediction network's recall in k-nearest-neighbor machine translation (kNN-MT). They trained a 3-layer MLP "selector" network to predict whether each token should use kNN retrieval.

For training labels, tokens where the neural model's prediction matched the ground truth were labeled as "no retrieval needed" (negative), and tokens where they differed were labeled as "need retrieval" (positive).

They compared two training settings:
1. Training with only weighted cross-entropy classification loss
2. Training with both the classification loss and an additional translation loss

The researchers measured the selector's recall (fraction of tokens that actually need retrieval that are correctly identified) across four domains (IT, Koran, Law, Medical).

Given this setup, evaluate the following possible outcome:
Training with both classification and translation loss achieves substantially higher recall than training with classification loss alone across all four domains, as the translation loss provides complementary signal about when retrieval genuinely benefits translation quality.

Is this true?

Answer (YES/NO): NO